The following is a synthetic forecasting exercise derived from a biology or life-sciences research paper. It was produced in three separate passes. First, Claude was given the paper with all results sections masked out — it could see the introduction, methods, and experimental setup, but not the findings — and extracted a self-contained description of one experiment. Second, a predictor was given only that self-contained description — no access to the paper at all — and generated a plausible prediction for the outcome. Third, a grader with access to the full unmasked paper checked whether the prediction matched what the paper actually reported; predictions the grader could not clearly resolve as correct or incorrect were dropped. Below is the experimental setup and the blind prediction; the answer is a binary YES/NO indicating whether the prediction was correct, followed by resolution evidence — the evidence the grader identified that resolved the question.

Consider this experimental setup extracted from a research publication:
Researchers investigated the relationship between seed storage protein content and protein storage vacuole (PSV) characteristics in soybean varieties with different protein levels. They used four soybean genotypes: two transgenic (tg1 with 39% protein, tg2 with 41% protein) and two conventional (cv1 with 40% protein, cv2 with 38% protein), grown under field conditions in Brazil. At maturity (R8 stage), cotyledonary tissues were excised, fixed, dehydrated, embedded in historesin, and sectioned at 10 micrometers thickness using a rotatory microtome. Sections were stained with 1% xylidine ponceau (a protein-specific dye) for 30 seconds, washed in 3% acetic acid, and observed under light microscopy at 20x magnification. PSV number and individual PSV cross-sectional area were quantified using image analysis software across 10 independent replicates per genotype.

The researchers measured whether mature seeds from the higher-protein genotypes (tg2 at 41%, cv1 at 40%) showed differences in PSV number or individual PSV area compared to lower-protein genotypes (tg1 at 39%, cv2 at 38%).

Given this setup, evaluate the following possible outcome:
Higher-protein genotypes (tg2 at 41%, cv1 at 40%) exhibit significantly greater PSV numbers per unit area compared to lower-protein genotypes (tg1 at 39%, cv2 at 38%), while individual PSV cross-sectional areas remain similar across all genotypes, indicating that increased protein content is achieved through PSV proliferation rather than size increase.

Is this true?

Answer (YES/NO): NO